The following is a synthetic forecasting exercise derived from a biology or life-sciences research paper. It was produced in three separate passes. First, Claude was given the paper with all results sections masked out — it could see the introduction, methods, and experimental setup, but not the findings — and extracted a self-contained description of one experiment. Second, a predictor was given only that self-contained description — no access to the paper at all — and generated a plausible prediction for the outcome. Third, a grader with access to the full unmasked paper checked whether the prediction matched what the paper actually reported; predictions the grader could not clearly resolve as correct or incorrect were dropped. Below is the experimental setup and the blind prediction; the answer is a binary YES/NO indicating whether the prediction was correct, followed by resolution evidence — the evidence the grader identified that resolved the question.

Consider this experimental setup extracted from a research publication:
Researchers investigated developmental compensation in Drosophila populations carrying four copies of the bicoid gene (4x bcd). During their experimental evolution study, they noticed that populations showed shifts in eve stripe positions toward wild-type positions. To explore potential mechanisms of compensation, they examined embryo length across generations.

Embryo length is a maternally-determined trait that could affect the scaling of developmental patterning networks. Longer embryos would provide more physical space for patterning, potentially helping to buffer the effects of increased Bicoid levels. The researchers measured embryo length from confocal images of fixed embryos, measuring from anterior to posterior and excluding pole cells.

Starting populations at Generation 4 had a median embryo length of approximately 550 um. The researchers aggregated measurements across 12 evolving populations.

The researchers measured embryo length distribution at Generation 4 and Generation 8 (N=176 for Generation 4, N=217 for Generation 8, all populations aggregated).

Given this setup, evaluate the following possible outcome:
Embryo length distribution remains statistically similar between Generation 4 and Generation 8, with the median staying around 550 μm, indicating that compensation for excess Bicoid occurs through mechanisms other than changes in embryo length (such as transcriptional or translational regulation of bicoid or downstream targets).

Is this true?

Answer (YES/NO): NO